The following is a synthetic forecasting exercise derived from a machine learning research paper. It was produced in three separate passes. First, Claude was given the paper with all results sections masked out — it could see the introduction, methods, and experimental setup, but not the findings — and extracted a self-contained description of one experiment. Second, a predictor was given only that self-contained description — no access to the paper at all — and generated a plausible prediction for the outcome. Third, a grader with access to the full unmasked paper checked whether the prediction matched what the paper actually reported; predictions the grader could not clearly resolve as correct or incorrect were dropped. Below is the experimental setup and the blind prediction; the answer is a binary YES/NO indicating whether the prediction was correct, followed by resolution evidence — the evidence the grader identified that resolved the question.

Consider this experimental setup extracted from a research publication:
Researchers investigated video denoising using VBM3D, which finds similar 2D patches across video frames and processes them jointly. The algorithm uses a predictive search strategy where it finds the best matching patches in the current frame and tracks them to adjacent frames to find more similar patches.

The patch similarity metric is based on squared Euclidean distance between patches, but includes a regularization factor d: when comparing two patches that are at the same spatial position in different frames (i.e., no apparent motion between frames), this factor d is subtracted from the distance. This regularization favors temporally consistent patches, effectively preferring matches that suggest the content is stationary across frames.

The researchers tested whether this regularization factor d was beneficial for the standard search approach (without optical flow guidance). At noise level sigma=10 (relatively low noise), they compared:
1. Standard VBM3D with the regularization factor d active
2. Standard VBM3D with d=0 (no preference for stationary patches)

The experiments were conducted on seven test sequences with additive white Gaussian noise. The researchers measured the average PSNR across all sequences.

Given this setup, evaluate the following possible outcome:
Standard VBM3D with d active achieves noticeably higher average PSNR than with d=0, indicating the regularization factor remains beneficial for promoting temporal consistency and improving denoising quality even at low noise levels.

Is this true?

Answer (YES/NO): NO